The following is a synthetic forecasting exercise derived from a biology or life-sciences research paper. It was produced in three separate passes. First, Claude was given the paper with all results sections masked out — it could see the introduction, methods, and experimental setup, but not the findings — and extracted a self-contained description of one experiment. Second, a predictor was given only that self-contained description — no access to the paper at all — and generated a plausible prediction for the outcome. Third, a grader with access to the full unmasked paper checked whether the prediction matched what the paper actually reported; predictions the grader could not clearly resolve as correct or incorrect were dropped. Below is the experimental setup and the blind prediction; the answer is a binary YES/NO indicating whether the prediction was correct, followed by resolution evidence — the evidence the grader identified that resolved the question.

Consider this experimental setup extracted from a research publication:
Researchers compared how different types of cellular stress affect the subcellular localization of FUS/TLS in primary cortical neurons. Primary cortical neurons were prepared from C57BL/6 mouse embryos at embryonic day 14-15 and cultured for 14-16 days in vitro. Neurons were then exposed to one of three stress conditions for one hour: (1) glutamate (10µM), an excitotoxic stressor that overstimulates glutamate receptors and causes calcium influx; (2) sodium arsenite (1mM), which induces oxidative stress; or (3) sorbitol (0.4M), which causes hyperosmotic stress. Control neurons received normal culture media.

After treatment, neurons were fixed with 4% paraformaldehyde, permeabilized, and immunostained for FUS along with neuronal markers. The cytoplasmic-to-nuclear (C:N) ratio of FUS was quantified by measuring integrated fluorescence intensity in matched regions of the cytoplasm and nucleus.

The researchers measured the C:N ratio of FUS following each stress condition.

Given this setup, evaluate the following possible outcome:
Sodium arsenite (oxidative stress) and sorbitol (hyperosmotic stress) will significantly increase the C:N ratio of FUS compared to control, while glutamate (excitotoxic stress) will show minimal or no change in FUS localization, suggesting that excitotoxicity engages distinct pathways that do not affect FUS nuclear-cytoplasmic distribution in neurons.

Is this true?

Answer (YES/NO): NO